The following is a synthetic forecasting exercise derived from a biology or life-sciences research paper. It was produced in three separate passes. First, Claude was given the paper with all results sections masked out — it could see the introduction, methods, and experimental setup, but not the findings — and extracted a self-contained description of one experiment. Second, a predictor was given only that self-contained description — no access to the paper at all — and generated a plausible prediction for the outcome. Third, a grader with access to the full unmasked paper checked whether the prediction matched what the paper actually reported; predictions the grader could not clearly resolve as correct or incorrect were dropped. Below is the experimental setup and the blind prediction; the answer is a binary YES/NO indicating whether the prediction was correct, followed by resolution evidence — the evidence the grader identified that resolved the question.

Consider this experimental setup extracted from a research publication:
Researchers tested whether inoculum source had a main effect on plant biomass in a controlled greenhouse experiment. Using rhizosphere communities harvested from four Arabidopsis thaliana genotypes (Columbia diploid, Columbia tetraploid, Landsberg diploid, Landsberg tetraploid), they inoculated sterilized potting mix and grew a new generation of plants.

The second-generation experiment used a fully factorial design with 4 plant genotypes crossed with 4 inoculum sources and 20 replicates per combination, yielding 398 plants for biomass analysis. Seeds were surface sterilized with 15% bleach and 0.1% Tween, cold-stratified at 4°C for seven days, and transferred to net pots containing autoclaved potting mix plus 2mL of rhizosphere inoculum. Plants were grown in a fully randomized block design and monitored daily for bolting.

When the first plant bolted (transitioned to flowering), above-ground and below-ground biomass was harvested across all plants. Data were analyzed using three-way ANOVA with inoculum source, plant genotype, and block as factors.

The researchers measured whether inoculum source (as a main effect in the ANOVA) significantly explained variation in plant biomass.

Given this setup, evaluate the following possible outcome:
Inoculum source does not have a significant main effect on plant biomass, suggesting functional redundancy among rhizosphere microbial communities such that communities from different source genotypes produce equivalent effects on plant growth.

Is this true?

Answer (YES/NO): NO